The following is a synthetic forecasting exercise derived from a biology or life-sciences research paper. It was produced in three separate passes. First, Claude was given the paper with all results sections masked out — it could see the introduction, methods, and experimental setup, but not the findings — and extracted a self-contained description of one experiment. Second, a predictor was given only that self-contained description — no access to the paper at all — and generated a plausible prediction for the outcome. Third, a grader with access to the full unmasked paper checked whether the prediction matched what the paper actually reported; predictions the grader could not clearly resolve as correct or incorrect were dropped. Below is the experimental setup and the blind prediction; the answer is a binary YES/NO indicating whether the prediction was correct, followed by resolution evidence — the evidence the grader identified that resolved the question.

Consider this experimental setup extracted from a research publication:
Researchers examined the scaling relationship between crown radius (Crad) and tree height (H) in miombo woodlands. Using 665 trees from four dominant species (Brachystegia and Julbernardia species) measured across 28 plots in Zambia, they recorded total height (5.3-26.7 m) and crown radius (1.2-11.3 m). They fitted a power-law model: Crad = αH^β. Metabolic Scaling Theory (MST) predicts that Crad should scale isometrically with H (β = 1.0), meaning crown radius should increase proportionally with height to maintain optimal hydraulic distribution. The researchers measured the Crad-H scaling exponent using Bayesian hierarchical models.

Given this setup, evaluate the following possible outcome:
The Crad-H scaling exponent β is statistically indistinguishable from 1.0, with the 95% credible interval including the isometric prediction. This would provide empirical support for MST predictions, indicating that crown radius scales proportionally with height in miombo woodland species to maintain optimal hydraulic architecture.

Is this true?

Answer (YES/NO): NO